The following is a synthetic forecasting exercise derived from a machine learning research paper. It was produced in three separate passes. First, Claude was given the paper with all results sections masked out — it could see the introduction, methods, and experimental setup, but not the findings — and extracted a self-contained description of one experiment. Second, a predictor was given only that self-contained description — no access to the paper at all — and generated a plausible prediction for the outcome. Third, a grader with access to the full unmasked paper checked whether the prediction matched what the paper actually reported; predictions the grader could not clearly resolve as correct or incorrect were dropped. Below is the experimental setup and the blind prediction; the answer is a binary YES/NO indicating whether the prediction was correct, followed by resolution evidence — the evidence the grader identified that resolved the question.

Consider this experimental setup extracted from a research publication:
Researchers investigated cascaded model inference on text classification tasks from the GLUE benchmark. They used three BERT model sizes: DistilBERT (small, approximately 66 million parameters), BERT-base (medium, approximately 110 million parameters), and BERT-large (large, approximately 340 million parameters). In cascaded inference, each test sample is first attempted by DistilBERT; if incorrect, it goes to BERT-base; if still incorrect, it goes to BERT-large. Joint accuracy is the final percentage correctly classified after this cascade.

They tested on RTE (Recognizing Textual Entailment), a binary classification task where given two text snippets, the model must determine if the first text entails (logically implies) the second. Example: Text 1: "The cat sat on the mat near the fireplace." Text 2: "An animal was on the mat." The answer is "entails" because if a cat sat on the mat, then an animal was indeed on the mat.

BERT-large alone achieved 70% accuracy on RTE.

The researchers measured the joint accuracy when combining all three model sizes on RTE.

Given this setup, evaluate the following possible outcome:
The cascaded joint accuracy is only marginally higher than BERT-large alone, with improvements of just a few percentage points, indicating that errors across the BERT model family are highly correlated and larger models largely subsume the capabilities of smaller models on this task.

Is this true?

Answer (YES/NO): NO